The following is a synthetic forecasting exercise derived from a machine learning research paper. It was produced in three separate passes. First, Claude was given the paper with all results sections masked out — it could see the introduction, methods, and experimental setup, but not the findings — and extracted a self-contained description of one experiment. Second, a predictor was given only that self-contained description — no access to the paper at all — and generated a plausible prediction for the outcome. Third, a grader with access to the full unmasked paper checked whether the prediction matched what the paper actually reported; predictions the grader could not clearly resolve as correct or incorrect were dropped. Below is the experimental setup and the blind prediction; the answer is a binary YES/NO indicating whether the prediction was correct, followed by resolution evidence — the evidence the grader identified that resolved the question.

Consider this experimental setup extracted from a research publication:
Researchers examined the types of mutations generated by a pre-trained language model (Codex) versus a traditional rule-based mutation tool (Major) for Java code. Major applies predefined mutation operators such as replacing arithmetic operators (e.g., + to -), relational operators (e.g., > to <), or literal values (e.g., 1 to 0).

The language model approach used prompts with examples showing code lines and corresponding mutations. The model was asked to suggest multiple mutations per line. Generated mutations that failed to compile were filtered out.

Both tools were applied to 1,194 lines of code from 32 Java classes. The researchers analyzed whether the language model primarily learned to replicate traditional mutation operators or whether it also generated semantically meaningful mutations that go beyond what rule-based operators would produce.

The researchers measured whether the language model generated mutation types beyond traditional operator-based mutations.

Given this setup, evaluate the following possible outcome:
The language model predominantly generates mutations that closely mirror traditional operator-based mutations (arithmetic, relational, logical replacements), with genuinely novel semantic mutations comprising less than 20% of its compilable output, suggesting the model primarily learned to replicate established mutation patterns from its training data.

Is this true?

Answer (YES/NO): NO